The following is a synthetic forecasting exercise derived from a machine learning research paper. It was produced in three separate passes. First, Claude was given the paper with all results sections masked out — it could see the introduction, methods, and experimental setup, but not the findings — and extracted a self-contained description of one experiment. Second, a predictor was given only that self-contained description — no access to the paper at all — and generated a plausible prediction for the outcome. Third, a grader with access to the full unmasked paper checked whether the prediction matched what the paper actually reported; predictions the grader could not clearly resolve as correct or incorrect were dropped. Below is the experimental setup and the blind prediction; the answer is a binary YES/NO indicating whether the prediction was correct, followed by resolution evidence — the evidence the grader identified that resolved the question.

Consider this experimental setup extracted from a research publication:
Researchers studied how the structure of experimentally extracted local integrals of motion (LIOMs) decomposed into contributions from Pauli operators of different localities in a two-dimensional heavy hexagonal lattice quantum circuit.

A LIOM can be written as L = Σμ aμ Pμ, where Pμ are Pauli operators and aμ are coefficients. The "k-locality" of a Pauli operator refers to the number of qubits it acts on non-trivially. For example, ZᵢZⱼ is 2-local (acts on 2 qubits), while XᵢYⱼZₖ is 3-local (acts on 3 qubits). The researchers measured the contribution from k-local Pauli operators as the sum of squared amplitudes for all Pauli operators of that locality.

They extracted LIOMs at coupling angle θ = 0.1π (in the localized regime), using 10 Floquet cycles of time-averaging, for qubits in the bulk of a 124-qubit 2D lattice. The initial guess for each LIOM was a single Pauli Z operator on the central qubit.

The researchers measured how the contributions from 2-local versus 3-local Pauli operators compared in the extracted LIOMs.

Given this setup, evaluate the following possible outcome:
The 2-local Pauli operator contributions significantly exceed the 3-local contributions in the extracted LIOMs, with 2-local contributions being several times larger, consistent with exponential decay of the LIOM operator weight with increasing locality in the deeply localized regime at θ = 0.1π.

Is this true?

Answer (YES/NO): NO